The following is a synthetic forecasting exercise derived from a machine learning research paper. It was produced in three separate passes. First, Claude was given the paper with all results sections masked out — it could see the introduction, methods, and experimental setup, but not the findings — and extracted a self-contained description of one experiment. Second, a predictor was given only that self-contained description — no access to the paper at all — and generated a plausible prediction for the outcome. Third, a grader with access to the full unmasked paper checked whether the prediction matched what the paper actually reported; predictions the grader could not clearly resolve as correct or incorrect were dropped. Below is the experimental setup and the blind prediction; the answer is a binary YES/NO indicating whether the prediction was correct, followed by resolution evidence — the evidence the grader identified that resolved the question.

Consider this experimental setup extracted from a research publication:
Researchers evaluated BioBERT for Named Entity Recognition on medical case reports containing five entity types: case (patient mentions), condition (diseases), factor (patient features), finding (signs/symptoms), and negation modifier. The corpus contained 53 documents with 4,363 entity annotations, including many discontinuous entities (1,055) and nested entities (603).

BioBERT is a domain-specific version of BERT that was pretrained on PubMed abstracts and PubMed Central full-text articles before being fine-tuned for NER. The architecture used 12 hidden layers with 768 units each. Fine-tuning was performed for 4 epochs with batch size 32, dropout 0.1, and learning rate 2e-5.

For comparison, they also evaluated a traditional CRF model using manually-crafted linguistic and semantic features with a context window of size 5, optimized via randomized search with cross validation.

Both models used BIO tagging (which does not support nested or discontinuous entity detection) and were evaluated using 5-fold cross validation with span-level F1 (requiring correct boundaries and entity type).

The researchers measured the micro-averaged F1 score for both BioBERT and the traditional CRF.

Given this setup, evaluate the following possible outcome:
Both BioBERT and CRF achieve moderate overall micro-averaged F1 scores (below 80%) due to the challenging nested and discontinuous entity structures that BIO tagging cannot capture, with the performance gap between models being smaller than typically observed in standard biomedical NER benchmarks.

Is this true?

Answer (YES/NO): NO